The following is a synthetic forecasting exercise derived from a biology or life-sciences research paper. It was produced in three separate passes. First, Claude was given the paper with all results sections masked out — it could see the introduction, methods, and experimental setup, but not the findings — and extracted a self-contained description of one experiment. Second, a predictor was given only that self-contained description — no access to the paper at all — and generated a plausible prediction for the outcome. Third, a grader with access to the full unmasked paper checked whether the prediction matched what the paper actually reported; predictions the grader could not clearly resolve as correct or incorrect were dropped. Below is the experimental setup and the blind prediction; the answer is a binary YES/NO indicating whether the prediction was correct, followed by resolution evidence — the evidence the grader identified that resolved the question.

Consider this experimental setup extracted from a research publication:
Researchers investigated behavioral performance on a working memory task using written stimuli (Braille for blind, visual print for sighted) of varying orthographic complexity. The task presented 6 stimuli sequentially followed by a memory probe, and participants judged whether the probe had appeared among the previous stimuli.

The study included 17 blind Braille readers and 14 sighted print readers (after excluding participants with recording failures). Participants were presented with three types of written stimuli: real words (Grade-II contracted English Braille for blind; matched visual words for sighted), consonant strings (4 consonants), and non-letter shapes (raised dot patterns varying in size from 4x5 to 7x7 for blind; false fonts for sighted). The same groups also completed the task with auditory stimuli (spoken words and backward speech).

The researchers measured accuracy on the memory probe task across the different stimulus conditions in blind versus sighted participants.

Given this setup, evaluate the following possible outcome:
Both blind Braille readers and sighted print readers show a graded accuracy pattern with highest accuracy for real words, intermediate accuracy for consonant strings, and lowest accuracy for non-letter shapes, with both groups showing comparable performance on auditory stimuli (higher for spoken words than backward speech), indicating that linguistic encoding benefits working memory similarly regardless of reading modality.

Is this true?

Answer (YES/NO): NO